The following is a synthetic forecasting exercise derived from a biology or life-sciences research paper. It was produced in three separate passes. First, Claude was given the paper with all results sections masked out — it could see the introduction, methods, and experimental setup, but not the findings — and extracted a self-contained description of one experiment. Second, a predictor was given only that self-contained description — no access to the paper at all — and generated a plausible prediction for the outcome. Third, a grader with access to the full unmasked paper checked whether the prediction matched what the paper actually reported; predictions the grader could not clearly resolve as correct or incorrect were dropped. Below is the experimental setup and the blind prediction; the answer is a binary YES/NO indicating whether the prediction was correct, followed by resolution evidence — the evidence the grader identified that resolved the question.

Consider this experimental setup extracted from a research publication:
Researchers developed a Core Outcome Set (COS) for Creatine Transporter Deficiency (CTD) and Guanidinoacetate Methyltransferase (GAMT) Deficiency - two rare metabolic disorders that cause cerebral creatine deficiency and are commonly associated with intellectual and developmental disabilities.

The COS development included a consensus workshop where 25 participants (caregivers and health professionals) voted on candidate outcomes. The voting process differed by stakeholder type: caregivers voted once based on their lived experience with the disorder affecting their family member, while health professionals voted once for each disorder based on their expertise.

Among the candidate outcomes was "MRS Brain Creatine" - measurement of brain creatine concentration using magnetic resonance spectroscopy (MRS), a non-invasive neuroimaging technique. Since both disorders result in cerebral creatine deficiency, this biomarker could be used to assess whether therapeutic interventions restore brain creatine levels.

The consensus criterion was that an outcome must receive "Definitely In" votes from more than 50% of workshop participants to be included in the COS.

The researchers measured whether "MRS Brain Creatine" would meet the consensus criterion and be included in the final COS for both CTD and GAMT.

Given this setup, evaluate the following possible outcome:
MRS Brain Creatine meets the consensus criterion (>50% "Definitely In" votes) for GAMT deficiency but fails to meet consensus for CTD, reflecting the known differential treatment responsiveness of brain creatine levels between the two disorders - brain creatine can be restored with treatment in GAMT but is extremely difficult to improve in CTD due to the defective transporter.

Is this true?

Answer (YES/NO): NO